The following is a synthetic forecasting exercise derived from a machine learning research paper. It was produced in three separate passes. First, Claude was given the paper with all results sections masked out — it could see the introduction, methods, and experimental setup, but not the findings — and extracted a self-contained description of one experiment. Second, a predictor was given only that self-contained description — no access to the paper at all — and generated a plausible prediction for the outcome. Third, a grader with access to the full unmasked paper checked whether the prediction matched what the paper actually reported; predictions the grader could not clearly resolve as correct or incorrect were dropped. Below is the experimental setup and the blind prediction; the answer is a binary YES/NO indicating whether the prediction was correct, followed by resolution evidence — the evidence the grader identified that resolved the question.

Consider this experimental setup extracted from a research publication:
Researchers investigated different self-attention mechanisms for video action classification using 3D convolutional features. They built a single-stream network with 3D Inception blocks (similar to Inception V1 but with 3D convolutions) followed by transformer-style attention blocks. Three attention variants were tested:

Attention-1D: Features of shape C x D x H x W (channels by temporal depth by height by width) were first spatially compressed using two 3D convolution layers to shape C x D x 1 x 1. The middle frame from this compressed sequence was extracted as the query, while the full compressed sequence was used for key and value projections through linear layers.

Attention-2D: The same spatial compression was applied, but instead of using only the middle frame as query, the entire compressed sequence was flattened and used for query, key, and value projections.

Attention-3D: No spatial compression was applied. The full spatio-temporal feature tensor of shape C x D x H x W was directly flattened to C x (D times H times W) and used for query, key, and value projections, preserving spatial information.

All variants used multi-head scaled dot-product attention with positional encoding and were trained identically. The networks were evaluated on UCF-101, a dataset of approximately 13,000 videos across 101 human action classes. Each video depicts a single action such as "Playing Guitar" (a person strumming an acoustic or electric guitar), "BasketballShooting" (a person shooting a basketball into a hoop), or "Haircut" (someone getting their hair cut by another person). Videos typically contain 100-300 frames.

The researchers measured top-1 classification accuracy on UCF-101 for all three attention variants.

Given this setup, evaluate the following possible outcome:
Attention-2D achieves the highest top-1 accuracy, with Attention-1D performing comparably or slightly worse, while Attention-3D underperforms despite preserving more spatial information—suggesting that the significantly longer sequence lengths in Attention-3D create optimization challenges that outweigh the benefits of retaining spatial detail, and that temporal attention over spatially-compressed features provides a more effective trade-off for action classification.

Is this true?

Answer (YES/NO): NO